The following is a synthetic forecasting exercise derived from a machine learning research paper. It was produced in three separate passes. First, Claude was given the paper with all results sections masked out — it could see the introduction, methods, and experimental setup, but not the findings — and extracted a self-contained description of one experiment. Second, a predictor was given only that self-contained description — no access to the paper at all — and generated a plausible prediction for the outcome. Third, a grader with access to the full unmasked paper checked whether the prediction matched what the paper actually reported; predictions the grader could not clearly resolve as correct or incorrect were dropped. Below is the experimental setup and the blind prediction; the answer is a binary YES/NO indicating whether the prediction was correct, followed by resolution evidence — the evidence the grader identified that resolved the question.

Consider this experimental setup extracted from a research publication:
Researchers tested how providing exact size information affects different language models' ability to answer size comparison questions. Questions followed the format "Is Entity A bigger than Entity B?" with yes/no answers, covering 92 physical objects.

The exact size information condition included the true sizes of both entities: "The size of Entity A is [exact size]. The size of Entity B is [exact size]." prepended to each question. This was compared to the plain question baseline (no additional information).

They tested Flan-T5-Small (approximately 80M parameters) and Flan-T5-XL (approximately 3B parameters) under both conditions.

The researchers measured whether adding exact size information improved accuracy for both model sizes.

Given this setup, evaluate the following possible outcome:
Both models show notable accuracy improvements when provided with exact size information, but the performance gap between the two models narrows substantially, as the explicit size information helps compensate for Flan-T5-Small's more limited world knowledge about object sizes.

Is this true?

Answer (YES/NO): NO